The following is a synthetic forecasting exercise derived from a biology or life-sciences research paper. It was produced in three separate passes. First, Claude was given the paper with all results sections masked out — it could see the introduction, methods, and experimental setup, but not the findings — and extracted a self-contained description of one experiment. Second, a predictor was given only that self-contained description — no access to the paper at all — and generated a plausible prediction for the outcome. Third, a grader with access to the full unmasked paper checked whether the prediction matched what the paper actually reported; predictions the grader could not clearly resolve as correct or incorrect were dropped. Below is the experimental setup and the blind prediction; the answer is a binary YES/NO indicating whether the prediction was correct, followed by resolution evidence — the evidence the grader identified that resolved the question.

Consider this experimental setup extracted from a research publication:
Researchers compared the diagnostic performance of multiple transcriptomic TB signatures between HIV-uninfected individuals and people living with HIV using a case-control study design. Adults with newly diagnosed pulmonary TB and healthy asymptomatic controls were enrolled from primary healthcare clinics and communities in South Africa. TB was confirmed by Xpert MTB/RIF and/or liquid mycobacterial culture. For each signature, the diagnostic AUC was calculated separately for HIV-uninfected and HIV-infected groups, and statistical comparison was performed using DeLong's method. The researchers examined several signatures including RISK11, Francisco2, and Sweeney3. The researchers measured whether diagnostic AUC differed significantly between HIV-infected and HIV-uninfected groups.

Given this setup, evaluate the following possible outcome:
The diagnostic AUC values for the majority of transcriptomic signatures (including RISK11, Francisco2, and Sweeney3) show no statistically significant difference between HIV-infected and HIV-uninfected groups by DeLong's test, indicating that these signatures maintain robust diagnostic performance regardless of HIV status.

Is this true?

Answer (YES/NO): NO